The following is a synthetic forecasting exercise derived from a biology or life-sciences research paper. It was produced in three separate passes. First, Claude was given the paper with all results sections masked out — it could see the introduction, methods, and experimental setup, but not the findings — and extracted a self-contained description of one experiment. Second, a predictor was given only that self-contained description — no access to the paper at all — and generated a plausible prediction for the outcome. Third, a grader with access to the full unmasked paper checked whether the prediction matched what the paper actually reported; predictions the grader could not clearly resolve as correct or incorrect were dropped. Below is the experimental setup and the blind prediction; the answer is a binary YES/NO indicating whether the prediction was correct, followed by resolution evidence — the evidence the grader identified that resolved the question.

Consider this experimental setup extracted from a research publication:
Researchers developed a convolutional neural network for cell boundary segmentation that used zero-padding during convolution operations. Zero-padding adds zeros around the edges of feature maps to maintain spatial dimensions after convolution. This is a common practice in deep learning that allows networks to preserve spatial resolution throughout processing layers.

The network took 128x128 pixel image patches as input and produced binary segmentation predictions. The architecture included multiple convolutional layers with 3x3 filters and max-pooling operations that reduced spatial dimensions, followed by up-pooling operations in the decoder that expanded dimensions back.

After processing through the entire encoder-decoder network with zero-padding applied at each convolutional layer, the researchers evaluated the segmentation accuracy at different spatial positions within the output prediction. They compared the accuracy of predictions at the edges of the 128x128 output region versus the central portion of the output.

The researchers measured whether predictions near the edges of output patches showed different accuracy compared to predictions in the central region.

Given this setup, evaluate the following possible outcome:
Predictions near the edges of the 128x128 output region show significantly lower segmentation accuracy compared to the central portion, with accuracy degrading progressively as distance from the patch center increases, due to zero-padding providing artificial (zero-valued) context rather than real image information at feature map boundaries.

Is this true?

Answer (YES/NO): YES